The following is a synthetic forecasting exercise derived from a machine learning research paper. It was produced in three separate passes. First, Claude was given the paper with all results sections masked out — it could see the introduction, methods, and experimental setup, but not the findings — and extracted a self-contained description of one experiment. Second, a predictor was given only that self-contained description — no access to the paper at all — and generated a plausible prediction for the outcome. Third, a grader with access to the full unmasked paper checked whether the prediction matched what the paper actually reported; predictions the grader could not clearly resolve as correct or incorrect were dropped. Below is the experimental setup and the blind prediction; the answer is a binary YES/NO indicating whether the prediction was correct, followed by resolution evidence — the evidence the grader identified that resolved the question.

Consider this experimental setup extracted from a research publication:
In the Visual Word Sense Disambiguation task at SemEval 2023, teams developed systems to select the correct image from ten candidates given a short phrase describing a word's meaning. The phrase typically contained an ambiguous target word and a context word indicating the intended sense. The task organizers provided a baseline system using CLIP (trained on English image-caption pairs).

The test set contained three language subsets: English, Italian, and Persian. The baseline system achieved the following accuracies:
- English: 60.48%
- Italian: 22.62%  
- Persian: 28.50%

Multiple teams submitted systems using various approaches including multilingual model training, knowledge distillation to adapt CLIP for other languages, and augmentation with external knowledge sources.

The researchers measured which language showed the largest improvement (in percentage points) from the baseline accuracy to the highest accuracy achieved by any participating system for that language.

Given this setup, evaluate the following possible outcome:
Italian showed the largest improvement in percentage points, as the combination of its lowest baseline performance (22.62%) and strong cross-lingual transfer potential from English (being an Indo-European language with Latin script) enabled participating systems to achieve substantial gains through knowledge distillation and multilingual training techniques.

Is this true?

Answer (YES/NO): YES